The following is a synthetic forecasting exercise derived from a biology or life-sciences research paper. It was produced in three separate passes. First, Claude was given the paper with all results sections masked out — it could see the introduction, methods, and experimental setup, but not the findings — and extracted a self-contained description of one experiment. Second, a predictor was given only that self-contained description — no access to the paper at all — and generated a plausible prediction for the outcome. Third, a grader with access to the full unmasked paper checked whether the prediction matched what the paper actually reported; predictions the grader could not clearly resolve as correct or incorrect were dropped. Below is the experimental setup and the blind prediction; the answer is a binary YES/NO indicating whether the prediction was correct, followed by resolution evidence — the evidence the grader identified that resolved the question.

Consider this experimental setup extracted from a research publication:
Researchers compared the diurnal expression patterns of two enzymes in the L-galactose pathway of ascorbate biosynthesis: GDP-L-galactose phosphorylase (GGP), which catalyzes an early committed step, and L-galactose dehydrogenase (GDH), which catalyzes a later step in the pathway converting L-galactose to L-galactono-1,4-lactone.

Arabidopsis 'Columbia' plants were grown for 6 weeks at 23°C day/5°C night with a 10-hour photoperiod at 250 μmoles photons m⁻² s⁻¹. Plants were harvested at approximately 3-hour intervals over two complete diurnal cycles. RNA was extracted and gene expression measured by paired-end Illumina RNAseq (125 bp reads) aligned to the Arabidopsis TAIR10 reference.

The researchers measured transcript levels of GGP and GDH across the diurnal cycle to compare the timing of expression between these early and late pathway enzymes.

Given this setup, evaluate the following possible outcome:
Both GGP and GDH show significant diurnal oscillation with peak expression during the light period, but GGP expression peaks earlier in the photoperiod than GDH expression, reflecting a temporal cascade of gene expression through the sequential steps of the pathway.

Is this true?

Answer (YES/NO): NO